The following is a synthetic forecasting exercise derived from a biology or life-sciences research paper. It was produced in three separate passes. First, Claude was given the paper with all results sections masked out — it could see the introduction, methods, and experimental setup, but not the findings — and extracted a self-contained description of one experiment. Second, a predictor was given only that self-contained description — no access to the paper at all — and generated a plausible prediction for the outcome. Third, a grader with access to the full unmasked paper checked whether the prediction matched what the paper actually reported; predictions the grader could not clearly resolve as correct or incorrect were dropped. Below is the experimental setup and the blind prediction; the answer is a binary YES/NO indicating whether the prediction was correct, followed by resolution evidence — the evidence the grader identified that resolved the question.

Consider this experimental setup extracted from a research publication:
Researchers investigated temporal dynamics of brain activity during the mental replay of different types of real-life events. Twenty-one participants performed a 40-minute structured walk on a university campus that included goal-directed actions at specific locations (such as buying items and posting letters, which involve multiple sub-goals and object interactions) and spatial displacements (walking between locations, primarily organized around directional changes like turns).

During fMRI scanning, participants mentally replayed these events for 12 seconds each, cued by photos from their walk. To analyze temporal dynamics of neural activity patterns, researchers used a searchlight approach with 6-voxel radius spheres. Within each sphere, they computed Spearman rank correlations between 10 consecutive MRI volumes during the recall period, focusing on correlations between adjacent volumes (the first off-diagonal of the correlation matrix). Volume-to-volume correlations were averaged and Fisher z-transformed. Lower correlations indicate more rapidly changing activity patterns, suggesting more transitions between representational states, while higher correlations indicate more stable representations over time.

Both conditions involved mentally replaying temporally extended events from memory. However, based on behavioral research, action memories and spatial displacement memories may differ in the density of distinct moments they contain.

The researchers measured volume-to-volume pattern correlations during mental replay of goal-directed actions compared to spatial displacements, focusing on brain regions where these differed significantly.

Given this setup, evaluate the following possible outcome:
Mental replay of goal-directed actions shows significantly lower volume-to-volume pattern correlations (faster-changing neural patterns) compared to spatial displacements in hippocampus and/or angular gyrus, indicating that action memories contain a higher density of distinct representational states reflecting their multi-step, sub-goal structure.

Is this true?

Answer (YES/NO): NO